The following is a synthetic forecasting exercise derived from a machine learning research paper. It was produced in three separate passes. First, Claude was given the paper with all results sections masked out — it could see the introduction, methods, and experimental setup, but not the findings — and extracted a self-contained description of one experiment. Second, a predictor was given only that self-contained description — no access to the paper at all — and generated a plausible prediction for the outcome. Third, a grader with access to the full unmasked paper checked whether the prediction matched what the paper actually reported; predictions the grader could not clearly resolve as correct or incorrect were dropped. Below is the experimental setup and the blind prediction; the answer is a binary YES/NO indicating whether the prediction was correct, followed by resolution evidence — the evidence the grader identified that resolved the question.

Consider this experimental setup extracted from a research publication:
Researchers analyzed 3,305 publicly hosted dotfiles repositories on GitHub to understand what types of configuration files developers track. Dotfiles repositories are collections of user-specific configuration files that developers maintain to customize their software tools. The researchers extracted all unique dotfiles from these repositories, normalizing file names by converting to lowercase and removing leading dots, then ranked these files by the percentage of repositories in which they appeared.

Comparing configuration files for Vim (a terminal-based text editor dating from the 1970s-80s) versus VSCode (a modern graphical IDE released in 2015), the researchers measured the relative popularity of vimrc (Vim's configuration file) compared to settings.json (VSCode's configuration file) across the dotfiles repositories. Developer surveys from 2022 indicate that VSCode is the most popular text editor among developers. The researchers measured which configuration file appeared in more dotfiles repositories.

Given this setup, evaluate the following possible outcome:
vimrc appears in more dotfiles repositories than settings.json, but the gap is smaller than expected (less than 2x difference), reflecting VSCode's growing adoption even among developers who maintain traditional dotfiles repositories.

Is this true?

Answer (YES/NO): NO